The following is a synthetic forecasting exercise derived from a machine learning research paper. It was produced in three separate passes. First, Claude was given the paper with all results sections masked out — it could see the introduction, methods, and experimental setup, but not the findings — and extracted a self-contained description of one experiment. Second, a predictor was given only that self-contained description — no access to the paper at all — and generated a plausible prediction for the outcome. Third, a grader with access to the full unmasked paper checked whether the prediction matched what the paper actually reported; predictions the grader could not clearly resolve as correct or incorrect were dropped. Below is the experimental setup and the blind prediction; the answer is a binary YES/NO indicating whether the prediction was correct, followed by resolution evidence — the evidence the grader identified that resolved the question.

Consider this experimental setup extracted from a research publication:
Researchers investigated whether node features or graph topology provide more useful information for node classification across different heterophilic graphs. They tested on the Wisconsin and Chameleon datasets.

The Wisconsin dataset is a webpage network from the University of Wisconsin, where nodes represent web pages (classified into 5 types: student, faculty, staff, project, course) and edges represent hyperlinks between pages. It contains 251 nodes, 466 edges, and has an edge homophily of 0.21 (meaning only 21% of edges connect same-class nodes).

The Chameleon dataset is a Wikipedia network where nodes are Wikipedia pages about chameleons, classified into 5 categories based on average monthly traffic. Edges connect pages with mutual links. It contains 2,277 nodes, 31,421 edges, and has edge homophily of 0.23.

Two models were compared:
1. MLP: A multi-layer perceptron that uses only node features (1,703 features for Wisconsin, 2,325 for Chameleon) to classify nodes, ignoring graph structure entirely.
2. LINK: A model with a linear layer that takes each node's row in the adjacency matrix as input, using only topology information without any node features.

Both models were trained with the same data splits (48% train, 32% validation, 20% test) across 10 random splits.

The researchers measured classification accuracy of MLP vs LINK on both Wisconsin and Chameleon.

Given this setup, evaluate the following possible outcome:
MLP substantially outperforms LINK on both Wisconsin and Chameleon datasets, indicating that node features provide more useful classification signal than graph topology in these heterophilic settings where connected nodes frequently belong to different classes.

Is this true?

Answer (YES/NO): NO